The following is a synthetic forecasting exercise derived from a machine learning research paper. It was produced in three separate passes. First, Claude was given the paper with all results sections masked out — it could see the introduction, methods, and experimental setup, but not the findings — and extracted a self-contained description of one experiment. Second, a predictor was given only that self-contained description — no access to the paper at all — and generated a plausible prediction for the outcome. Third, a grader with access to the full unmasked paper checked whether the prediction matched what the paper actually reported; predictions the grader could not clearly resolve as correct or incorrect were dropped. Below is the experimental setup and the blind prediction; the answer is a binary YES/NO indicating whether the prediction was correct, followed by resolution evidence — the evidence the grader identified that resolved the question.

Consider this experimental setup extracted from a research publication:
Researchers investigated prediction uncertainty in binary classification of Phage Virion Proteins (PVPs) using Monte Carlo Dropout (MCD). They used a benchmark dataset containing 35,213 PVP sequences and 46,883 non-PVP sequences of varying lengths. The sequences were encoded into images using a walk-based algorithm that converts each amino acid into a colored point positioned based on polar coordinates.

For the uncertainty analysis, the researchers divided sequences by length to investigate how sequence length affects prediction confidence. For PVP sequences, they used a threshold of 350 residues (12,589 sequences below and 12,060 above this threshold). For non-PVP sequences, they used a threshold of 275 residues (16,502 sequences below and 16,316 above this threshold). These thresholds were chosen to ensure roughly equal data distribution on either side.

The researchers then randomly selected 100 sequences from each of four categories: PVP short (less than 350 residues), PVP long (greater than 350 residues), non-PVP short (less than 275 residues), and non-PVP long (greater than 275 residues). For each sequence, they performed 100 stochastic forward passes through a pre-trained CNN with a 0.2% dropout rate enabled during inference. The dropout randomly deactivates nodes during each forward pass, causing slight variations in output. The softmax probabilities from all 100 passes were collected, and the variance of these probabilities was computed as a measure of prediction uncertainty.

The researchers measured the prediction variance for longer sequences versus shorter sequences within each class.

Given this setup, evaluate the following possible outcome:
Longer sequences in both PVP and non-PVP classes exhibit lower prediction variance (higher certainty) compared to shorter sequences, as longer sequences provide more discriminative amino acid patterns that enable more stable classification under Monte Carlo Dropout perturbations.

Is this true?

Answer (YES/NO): NO